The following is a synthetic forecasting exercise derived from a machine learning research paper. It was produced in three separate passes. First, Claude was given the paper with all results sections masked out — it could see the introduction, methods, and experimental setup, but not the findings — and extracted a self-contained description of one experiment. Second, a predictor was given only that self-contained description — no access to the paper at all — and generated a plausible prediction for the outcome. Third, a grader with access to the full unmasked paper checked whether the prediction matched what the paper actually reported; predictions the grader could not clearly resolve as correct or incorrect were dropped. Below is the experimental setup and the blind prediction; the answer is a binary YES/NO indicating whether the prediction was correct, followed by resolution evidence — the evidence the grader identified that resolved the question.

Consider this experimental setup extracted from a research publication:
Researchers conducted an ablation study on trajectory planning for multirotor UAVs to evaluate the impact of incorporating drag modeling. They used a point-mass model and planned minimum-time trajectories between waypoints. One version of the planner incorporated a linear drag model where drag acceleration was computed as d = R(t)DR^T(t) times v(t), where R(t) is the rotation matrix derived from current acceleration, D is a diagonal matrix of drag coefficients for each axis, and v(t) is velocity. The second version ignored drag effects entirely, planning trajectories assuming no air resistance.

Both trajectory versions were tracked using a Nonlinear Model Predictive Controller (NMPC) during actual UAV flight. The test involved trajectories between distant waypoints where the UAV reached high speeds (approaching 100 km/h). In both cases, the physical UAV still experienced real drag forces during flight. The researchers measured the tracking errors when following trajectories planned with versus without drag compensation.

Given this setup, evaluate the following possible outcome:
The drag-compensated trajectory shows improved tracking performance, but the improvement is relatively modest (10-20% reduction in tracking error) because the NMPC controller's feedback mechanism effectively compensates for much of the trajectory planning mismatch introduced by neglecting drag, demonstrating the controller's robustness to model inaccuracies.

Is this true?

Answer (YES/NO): NO